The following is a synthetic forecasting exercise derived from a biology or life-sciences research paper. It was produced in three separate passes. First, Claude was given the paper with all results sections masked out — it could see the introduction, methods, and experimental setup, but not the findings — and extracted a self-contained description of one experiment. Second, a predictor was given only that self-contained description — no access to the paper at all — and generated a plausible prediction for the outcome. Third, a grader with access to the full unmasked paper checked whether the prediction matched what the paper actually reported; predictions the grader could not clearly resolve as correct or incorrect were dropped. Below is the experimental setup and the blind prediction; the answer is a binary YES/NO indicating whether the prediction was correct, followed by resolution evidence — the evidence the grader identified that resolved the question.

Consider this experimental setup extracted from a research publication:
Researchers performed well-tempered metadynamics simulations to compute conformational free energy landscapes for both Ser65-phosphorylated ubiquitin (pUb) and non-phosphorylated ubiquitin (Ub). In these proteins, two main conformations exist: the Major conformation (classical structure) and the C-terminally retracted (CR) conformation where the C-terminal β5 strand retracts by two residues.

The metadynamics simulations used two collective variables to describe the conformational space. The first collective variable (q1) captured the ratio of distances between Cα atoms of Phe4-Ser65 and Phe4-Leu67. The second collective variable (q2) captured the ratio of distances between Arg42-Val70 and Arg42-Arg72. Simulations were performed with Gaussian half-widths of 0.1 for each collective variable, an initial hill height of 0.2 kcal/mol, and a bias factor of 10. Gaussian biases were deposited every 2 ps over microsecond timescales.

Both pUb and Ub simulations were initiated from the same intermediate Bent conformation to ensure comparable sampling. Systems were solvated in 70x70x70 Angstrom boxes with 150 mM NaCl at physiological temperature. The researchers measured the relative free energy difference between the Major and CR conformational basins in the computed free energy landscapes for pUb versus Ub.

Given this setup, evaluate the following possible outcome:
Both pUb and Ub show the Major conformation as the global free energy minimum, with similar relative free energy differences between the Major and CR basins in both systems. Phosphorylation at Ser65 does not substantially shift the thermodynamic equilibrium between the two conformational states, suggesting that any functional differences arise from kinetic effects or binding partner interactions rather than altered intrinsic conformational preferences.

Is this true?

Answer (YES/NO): NO